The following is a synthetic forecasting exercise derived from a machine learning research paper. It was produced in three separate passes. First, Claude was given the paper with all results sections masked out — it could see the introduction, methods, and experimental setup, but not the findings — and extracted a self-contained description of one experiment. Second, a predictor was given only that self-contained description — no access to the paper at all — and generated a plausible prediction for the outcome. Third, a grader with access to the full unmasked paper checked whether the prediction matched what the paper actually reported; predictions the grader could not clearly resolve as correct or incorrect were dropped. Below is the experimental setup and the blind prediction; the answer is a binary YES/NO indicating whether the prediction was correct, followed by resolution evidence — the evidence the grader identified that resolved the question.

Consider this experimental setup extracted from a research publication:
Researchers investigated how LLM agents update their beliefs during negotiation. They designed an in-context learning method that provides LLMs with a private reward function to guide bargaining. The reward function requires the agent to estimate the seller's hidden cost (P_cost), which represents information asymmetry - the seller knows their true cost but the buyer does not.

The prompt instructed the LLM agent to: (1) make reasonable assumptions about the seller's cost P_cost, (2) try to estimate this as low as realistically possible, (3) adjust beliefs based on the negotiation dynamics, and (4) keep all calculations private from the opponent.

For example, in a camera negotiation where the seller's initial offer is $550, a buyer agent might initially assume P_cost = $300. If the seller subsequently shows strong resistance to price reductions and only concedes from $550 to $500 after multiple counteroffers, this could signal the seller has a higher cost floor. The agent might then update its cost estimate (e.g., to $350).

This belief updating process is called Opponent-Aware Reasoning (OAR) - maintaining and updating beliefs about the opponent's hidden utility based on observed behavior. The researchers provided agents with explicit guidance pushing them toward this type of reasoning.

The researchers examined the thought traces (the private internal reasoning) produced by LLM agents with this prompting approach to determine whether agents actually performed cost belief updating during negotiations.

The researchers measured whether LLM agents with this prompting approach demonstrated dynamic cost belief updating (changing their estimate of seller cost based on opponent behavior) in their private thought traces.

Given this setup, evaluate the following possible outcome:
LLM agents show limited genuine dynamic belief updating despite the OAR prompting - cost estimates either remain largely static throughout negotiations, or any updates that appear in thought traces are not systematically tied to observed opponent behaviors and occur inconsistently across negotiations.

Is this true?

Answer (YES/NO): NO